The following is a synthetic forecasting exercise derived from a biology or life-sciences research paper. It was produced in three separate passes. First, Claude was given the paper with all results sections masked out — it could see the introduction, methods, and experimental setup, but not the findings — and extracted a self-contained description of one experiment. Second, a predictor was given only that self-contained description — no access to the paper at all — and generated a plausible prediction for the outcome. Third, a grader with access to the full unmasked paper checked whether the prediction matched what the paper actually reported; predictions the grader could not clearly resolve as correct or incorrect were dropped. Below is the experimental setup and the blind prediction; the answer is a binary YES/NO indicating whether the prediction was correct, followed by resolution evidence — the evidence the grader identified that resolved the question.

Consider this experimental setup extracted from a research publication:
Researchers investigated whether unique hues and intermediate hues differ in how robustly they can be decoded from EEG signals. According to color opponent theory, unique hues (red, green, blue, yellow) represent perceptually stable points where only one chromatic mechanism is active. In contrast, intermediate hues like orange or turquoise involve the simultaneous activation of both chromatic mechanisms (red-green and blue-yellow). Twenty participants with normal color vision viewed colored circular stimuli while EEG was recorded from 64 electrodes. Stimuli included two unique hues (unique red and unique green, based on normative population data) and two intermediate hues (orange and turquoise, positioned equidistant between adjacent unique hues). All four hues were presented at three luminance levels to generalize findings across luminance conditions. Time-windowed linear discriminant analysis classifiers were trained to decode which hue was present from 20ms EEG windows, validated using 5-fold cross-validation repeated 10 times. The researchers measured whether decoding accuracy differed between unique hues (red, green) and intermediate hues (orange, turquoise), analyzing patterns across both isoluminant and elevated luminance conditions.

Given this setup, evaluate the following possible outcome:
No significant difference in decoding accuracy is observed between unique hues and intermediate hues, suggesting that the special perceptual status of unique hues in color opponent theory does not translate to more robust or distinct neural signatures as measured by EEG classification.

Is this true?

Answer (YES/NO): NO